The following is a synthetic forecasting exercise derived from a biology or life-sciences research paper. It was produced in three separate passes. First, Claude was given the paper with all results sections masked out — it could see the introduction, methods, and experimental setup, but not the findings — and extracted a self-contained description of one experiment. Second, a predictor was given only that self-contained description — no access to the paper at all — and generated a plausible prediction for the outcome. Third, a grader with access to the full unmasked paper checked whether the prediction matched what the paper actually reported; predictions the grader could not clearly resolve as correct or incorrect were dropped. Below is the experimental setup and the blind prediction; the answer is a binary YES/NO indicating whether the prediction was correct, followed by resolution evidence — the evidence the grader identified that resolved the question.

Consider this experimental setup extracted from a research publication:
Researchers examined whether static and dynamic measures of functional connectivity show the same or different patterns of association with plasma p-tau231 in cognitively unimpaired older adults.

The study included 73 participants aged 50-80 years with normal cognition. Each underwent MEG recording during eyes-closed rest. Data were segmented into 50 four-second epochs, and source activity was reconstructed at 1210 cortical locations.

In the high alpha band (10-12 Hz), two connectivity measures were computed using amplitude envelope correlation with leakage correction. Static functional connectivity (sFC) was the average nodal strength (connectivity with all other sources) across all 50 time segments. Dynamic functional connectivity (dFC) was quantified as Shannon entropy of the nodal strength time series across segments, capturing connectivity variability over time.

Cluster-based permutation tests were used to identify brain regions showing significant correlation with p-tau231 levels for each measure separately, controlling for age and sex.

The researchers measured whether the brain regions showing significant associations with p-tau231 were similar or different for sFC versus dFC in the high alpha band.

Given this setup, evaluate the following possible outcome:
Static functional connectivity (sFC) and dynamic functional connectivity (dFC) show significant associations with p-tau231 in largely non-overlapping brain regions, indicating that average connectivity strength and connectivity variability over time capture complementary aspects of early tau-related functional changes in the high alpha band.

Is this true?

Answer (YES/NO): NO